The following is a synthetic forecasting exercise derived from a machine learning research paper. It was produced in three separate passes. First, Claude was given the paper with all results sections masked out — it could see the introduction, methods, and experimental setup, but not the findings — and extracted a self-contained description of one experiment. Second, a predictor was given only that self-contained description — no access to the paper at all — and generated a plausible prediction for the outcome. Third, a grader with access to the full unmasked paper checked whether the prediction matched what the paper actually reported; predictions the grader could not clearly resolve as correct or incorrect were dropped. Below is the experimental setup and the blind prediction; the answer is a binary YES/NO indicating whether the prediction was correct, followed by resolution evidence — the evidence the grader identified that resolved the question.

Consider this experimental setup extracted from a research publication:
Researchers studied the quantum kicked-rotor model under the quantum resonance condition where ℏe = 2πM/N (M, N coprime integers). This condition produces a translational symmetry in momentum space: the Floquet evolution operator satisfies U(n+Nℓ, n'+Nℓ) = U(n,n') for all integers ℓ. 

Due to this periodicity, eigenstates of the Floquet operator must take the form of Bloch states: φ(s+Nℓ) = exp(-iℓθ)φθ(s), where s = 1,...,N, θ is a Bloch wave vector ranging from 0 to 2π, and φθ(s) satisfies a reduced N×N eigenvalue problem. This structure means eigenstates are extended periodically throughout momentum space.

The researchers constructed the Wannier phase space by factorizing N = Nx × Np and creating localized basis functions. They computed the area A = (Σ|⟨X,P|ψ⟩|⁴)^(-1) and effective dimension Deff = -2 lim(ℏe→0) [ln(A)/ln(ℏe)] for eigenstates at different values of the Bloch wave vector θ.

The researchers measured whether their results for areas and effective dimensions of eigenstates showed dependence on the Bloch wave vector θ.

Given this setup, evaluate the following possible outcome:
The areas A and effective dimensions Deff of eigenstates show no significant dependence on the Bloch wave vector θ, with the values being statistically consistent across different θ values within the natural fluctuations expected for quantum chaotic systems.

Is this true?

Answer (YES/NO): YES